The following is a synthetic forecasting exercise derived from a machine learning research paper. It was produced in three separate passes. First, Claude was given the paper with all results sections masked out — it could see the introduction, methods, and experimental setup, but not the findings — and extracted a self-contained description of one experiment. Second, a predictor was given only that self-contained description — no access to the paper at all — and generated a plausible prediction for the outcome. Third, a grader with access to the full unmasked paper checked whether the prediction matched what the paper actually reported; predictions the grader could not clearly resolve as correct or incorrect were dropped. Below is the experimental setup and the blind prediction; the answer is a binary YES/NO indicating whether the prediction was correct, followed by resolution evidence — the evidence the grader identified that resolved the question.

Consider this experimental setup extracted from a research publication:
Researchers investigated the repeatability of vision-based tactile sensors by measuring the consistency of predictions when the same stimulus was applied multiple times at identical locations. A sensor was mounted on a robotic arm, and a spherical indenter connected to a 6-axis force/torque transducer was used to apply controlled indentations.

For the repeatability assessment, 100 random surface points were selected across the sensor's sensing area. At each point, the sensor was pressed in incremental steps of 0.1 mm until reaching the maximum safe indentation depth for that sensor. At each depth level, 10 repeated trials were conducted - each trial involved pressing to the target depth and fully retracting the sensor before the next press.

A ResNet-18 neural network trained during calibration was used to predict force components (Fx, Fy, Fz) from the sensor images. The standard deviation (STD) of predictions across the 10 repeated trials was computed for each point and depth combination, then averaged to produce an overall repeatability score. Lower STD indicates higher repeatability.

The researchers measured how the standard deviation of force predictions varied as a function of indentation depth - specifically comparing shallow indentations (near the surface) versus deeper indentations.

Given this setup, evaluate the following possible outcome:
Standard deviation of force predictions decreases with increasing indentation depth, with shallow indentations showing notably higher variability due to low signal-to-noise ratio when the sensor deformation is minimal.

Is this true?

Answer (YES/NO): YES